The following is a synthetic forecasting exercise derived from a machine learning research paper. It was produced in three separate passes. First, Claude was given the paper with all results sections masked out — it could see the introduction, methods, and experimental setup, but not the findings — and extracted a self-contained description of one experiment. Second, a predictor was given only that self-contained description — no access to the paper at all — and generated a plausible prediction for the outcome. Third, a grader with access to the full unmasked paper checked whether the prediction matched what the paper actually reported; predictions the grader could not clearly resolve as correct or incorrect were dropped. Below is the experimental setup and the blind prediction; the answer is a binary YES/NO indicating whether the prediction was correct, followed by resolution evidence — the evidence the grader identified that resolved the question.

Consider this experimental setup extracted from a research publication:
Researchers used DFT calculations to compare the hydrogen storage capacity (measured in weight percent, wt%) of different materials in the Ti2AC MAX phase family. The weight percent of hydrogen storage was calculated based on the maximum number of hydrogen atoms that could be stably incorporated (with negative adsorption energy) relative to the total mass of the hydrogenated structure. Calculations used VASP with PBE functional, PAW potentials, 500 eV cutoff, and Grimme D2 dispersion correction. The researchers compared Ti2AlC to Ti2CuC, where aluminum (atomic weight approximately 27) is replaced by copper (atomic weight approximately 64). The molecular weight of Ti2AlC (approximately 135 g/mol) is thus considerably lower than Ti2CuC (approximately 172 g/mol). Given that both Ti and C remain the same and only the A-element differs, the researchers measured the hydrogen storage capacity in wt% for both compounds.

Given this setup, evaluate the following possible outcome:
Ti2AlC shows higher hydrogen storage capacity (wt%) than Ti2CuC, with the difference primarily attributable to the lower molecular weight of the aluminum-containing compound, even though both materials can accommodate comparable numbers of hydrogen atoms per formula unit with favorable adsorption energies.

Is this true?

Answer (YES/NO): NO